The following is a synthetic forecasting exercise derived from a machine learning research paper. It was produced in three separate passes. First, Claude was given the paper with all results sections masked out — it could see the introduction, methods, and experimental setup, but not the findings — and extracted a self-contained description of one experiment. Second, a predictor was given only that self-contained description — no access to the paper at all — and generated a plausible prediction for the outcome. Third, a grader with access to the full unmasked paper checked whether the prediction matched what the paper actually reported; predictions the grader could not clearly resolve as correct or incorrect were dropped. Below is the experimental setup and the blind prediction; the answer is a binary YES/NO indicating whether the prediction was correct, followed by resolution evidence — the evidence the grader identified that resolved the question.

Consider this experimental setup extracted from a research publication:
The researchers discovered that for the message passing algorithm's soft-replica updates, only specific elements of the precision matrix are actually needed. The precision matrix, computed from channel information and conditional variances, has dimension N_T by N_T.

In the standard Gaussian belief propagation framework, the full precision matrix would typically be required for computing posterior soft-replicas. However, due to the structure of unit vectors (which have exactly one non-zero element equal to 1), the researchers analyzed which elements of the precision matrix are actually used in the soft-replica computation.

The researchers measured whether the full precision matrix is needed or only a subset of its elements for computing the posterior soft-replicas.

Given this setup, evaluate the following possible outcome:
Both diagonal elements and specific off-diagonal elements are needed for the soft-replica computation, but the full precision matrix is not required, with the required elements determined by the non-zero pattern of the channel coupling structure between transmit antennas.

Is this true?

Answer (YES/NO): NO